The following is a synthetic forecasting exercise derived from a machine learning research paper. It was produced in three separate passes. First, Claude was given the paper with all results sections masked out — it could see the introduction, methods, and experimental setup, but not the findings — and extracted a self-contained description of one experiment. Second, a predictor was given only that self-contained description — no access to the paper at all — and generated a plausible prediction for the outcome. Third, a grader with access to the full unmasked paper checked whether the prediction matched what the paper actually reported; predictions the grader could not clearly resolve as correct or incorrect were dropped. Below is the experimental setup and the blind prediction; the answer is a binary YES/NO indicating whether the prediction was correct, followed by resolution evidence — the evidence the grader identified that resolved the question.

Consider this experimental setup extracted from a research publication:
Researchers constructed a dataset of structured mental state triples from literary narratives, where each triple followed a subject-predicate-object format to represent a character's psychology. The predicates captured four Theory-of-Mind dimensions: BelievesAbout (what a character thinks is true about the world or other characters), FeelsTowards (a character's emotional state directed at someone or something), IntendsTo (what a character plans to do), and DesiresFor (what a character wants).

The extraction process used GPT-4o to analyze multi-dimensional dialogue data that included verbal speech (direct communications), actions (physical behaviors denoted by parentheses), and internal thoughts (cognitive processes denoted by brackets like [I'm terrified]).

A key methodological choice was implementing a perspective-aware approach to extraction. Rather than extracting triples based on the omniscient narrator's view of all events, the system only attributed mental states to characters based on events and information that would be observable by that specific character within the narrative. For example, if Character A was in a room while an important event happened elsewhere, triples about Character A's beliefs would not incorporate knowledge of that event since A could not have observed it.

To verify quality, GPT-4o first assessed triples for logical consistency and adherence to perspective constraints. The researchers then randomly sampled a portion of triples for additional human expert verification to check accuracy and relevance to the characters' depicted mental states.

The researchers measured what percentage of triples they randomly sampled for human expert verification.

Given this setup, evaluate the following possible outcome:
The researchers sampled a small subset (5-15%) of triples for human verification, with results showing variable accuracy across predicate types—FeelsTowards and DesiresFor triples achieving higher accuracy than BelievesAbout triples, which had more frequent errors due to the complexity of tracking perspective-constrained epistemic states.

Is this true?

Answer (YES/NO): NO